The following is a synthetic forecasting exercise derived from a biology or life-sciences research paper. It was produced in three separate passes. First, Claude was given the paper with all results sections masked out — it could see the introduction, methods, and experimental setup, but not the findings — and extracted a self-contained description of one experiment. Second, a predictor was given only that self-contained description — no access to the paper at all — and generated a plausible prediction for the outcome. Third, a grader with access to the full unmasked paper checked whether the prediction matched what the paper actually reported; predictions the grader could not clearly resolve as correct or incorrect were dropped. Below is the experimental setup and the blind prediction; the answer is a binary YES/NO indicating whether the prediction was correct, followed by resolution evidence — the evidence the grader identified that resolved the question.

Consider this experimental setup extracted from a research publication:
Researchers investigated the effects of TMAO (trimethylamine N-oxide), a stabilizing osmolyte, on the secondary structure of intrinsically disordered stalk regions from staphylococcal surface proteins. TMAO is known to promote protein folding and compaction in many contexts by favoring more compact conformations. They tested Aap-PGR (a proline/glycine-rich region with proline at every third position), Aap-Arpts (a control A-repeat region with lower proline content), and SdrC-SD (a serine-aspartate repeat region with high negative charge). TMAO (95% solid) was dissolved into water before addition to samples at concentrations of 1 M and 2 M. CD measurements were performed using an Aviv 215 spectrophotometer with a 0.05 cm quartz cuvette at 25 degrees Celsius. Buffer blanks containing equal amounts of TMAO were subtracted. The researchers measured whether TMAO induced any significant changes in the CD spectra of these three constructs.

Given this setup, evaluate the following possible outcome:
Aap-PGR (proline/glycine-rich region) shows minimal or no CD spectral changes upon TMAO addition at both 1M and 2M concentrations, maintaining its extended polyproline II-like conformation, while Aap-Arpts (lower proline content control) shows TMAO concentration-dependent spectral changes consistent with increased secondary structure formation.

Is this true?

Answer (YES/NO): NO